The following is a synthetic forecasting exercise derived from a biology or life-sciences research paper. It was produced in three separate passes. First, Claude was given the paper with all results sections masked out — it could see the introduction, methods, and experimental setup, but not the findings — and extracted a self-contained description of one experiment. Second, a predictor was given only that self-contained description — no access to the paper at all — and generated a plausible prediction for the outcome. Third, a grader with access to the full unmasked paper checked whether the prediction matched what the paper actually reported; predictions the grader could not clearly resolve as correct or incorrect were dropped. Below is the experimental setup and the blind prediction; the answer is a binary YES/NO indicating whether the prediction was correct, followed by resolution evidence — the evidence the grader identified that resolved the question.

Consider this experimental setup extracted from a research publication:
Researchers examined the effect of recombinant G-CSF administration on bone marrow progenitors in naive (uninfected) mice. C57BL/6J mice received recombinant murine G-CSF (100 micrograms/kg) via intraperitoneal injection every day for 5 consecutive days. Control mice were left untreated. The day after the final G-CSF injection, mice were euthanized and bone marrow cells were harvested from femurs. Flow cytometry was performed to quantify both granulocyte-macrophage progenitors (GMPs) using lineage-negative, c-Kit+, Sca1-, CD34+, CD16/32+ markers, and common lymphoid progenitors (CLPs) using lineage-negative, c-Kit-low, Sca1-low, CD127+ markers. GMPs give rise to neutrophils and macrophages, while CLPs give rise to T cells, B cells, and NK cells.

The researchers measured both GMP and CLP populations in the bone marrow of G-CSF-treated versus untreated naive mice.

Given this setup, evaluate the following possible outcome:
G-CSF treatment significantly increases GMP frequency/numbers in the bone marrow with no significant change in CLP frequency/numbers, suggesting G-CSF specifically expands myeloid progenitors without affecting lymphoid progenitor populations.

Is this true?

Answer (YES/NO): NO